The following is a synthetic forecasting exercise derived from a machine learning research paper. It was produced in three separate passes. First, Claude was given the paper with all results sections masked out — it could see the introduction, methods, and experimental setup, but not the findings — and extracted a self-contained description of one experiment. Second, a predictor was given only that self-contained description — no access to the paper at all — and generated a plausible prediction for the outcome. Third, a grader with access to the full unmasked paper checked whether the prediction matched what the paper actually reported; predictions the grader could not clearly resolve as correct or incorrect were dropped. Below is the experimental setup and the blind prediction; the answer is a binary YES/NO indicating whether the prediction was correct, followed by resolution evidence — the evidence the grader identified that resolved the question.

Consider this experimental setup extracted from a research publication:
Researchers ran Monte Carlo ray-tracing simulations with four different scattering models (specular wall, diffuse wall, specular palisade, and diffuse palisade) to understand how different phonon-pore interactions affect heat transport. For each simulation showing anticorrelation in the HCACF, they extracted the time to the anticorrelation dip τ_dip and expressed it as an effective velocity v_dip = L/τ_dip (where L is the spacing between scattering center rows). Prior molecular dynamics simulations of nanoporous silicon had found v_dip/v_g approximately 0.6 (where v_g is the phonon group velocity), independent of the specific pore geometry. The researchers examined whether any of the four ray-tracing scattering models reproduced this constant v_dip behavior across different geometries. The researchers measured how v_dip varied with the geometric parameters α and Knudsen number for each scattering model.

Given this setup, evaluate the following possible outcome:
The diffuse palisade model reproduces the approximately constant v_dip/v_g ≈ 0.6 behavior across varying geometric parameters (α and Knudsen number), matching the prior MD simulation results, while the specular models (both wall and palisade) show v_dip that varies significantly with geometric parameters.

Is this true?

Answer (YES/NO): NO